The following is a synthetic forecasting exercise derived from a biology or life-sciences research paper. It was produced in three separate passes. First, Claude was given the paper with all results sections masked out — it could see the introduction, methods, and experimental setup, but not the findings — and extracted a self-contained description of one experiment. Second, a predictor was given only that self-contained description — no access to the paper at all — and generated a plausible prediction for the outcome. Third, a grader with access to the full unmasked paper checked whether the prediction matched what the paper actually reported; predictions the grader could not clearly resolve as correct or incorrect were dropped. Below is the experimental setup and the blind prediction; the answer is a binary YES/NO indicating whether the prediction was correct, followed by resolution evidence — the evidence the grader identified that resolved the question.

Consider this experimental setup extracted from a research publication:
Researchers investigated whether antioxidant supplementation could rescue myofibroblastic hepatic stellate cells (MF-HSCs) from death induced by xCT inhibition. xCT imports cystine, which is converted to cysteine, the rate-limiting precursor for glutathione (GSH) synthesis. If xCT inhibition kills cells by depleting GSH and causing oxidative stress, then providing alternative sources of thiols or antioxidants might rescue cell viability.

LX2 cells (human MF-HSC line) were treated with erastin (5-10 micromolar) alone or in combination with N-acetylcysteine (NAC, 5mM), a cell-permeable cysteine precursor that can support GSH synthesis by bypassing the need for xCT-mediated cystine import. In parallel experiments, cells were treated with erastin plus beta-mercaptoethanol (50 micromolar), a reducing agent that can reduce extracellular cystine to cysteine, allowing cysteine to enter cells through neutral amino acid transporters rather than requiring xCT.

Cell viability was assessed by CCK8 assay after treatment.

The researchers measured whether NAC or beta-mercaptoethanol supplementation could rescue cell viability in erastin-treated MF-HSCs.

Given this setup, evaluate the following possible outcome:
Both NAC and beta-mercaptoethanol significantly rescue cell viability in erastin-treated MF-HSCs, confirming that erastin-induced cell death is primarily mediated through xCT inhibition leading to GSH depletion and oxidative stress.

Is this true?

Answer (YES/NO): YES